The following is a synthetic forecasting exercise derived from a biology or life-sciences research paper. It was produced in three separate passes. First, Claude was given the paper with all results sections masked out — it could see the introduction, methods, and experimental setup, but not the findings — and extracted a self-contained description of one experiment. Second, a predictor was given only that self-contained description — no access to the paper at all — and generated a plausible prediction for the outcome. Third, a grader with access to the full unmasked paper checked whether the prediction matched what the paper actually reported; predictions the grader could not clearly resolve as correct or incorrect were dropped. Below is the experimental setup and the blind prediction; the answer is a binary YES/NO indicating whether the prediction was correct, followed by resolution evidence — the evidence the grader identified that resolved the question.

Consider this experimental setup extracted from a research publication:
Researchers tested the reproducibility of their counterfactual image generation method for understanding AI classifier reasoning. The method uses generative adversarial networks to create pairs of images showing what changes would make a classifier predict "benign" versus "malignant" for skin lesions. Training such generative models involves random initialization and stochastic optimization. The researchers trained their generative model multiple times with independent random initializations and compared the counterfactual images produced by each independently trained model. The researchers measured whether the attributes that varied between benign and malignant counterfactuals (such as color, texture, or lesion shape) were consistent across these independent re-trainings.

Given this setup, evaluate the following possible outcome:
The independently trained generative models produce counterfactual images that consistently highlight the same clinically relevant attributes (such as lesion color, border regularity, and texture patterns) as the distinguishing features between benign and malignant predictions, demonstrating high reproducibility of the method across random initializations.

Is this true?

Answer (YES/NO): YES